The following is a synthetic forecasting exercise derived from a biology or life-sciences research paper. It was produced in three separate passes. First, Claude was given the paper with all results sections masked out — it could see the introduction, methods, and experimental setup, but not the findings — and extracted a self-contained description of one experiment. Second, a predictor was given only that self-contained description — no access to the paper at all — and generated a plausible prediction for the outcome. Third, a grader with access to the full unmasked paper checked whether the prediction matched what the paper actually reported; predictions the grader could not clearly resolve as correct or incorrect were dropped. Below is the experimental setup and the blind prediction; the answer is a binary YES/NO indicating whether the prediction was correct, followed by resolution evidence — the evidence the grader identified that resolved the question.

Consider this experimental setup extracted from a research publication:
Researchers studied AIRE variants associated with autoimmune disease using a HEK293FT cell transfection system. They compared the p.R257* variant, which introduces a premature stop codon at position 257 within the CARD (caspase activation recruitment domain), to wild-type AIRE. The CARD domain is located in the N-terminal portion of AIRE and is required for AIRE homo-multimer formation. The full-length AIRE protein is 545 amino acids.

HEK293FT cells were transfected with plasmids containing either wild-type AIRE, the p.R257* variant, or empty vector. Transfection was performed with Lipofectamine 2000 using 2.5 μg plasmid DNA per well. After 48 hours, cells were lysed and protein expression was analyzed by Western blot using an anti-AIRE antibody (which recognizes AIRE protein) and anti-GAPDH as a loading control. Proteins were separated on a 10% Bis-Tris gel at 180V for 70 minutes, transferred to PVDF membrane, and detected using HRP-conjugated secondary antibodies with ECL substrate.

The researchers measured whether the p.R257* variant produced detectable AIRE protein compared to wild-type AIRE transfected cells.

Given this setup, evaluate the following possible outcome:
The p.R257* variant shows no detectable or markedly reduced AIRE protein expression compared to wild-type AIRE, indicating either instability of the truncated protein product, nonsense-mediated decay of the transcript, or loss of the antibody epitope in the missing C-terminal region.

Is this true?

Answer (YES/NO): NO